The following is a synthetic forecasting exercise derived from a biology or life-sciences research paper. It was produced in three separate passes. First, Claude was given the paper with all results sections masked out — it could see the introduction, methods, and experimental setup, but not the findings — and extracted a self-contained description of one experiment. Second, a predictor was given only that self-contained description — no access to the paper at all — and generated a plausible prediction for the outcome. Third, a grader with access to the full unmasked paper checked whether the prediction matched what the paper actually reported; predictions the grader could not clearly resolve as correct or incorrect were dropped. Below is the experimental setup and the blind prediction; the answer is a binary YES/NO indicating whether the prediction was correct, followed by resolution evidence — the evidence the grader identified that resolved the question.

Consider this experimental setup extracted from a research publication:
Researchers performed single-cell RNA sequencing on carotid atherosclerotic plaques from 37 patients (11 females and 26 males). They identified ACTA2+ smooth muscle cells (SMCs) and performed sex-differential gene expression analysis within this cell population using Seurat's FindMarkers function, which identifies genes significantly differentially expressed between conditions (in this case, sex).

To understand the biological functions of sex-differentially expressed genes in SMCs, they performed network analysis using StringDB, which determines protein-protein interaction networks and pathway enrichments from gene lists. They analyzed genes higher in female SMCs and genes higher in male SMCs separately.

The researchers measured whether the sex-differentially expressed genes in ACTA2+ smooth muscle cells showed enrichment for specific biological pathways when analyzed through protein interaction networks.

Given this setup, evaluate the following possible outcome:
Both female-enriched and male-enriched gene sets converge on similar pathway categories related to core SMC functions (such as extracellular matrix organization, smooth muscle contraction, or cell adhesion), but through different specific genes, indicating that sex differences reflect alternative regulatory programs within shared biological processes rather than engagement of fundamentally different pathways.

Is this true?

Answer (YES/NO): NO